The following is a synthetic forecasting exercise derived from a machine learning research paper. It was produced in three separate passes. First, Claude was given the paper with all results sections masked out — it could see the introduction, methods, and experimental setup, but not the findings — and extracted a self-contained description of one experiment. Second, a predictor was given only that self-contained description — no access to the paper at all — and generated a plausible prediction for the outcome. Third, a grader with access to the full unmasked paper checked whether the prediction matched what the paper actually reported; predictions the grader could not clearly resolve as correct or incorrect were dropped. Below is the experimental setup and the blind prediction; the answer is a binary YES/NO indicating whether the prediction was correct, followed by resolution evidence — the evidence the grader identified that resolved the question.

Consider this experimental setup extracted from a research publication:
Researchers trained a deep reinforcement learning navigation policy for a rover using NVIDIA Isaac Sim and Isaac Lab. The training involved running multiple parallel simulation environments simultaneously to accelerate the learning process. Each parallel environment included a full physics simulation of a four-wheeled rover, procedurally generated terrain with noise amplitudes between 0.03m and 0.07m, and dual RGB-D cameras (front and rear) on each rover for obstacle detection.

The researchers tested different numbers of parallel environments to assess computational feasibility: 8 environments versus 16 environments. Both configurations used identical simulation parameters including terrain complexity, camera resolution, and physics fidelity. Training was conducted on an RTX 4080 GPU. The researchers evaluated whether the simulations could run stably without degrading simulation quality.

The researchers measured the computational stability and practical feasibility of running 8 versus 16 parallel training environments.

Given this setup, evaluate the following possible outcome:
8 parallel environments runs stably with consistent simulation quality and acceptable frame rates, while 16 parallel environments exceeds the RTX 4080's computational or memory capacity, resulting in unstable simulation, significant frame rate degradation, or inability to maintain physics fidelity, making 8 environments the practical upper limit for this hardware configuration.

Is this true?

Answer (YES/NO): YES